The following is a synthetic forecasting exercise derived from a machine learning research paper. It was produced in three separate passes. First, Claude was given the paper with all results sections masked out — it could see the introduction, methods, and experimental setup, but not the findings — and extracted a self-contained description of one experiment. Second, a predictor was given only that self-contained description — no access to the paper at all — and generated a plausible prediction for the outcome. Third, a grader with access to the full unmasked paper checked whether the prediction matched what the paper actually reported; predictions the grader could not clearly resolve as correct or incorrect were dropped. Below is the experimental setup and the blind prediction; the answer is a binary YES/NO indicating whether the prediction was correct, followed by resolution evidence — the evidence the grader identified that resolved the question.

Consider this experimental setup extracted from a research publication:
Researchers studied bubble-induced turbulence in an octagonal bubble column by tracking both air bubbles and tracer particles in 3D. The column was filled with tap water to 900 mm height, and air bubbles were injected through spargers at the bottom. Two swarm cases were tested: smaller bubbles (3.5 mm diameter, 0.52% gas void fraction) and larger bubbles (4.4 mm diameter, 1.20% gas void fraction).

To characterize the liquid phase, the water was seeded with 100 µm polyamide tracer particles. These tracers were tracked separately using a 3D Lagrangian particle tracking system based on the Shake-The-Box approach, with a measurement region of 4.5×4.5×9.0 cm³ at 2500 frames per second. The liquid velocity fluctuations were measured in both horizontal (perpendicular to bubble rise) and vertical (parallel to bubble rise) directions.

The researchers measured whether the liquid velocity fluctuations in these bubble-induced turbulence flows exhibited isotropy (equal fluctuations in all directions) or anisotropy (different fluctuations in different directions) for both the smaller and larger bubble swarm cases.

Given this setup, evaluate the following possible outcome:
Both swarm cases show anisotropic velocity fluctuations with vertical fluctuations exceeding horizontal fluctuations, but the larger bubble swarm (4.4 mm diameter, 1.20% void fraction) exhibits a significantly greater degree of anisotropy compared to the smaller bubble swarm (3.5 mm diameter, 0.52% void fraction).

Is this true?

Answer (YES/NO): YES